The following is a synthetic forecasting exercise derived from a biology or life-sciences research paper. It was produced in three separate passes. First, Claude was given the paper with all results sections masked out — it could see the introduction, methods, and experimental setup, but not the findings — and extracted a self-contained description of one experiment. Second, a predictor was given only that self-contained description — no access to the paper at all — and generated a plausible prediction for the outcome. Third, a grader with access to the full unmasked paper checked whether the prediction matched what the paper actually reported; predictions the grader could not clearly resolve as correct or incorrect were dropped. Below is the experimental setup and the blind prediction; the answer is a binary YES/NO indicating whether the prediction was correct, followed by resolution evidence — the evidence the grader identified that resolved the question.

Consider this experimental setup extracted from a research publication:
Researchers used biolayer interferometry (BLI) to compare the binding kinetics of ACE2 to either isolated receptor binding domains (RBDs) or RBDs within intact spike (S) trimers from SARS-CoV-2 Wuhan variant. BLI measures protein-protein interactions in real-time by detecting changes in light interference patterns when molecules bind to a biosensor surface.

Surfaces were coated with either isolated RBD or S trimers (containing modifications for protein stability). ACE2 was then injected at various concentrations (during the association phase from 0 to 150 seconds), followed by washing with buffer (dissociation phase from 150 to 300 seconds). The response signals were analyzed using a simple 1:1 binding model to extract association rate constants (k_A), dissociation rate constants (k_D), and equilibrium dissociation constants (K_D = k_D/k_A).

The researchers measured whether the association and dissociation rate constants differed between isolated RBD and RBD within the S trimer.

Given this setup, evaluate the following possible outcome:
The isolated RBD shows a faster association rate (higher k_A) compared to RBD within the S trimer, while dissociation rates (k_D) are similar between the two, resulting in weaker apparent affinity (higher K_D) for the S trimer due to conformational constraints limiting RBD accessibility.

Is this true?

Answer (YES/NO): YES